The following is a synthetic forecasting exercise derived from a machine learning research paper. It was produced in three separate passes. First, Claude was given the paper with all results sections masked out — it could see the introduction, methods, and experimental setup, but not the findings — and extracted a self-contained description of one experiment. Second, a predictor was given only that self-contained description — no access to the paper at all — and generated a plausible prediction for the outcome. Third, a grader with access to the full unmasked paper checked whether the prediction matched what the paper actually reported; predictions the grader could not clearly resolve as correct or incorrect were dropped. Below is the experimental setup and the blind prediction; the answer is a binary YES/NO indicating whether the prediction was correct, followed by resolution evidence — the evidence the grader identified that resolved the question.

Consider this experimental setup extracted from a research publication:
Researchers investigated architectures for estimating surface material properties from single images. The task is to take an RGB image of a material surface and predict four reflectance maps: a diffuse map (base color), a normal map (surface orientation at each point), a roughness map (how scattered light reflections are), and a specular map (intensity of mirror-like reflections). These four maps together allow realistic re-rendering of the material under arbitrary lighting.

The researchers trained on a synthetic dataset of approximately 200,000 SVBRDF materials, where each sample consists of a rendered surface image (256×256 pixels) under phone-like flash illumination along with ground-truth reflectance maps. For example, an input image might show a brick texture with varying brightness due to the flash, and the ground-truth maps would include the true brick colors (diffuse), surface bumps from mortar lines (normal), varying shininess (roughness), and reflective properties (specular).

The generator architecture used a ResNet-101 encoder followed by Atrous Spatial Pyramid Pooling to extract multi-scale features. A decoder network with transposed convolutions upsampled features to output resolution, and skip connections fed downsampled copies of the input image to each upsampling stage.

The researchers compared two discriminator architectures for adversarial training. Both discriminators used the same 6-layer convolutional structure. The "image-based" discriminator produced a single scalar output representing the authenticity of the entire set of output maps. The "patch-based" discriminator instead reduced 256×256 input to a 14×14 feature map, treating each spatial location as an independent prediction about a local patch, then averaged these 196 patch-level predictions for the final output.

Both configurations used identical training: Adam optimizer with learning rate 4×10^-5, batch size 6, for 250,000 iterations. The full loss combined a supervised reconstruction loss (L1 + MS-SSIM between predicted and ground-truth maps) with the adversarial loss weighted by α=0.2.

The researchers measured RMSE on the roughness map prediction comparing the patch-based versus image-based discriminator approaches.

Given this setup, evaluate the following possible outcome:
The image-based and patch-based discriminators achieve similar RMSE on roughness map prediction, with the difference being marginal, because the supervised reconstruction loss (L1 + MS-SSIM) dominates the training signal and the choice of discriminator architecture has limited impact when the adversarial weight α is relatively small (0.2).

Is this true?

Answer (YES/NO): NO